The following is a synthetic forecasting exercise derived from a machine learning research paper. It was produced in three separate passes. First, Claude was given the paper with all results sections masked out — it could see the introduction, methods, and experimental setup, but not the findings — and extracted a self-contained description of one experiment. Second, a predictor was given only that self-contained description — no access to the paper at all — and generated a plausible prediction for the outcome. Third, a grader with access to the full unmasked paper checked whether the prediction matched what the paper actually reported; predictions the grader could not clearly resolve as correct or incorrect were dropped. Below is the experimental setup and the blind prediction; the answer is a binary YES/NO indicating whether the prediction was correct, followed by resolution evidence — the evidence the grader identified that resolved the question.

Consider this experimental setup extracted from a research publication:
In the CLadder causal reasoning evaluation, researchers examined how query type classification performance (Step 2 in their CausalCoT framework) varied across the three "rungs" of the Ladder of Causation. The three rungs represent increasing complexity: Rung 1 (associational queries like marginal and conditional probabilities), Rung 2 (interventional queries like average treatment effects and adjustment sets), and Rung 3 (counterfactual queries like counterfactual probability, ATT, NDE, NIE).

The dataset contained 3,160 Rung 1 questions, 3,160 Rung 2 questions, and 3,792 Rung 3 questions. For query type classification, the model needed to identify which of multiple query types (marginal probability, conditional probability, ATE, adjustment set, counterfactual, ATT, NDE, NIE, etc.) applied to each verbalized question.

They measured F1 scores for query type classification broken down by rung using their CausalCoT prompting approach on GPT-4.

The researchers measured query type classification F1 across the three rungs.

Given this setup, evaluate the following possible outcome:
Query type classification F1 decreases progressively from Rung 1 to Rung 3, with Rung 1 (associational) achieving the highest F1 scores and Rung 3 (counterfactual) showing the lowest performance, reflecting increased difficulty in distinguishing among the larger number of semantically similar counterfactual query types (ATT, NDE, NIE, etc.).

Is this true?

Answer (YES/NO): YES